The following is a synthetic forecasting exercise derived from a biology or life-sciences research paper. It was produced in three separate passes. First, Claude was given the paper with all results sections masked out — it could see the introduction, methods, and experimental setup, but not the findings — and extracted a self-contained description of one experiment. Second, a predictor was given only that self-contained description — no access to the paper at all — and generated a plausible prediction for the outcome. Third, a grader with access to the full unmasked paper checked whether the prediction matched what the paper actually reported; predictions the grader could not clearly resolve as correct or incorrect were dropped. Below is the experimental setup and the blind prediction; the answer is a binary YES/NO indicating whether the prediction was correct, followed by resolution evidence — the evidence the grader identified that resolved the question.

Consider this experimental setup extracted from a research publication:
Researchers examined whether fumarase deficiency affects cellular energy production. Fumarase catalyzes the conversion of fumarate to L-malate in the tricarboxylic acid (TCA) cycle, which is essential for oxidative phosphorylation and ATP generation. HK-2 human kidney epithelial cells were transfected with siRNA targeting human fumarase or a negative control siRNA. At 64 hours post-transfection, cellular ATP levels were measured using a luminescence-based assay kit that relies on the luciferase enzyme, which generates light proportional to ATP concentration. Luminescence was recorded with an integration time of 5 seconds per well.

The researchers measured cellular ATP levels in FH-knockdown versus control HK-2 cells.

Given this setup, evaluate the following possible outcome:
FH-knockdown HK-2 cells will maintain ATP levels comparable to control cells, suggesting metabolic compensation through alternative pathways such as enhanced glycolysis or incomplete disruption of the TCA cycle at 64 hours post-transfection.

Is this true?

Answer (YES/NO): NO